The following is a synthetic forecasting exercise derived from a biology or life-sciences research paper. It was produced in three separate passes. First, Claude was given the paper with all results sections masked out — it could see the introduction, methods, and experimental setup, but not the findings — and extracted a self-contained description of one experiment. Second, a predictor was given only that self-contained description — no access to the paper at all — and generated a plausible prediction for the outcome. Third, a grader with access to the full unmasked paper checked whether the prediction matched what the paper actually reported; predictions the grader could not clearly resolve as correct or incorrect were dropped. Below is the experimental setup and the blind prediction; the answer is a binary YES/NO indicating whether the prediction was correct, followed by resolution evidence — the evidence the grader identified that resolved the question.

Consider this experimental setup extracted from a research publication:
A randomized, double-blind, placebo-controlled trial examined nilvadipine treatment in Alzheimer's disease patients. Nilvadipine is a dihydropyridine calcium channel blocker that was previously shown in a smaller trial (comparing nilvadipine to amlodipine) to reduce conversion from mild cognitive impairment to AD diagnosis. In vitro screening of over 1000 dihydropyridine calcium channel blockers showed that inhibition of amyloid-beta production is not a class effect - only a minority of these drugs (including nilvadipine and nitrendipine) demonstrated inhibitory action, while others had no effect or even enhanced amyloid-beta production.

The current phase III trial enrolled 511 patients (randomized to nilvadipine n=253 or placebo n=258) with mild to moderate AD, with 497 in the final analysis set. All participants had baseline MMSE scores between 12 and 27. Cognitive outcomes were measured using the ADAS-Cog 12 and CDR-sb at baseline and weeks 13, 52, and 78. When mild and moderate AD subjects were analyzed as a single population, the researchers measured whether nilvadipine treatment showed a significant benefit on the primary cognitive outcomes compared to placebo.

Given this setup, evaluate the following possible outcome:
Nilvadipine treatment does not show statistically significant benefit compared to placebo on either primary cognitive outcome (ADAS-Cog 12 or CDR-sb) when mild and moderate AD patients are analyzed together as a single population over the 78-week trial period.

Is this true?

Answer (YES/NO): YES